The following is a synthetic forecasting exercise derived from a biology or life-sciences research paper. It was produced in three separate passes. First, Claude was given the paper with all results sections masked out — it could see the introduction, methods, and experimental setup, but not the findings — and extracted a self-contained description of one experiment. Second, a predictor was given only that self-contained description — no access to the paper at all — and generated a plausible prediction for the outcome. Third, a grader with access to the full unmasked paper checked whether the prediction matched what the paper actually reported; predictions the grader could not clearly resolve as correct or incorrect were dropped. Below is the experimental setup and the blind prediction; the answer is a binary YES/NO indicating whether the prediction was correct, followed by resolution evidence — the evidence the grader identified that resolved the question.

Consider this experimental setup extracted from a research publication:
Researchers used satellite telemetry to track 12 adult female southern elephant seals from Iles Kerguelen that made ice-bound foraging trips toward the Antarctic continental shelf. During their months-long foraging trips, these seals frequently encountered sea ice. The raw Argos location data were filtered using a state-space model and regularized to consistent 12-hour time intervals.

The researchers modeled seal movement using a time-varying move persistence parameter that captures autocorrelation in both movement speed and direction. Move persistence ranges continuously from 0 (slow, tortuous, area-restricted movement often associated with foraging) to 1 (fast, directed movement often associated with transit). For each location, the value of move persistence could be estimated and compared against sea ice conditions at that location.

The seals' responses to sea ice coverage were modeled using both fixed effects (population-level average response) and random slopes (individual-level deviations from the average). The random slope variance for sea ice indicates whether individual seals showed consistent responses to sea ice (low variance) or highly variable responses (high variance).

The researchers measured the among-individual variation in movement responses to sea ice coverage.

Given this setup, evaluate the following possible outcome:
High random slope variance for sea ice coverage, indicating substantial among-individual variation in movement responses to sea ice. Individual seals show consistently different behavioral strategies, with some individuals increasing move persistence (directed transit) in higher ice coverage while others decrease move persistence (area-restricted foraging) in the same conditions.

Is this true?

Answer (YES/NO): NO